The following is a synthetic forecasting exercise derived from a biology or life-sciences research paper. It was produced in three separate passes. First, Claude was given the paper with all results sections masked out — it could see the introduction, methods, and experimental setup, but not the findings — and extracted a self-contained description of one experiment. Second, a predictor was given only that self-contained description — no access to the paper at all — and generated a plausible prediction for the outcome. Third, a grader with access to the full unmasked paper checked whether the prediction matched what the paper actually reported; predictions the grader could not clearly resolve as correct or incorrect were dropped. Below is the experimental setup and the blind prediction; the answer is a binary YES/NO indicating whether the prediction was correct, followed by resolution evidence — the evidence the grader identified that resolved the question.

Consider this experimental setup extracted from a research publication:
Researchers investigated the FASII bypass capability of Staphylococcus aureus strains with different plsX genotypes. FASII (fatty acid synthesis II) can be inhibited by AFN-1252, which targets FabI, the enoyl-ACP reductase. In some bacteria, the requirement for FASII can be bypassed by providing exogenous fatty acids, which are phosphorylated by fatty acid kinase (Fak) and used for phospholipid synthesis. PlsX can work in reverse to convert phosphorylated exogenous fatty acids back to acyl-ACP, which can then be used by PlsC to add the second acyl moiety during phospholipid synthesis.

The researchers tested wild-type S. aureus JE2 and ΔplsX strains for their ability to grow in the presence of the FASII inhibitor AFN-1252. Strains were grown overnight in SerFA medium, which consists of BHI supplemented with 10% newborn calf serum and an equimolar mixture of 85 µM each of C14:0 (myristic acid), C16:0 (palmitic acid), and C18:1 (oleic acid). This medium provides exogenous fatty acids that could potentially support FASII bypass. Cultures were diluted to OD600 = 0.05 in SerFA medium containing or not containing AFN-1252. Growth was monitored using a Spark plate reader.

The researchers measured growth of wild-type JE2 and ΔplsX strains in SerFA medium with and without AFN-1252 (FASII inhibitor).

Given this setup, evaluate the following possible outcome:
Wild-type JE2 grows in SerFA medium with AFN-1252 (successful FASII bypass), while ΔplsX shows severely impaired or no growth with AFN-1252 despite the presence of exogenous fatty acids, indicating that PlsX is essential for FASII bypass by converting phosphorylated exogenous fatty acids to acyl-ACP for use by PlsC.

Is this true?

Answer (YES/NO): YES